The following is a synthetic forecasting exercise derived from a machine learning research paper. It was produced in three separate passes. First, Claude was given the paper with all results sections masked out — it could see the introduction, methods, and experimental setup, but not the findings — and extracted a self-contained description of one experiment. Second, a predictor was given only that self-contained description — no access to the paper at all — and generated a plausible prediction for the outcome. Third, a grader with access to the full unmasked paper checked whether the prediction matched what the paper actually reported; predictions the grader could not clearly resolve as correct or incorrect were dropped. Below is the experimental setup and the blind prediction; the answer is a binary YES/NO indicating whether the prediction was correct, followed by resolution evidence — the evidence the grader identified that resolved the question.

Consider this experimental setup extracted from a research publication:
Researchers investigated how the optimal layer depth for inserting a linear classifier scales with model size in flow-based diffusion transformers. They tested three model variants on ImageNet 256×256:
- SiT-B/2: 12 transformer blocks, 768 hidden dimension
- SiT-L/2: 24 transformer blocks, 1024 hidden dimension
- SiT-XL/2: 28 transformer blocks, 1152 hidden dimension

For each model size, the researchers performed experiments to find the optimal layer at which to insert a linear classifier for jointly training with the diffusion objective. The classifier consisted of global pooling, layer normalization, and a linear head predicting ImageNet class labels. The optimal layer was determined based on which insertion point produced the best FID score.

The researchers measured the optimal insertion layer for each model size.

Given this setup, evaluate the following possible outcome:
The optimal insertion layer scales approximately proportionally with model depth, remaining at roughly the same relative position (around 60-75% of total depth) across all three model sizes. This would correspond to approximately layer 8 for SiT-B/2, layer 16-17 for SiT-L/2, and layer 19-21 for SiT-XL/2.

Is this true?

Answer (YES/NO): NO